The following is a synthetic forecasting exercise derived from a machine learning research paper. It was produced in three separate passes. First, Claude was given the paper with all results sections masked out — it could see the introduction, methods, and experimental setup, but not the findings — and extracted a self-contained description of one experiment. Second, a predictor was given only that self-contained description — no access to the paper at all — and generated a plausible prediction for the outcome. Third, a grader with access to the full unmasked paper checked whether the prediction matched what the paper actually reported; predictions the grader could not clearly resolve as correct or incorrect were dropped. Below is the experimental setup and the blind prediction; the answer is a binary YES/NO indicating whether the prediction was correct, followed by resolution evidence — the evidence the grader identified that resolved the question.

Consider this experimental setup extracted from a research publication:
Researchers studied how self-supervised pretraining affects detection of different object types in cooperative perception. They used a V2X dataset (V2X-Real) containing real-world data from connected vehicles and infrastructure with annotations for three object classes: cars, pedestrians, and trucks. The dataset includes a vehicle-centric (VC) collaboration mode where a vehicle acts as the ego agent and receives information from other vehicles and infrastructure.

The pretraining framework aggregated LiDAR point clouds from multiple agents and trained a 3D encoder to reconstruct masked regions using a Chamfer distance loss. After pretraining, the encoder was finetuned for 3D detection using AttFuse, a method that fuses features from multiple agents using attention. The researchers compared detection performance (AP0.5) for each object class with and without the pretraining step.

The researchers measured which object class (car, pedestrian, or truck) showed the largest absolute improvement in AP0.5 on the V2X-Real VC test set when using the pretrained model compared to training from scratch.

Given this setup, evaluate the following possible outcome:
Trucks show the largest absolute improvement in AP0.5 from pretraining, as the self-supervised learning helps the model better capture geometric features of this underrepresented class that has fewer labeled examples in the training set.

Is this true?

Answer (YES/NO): YES